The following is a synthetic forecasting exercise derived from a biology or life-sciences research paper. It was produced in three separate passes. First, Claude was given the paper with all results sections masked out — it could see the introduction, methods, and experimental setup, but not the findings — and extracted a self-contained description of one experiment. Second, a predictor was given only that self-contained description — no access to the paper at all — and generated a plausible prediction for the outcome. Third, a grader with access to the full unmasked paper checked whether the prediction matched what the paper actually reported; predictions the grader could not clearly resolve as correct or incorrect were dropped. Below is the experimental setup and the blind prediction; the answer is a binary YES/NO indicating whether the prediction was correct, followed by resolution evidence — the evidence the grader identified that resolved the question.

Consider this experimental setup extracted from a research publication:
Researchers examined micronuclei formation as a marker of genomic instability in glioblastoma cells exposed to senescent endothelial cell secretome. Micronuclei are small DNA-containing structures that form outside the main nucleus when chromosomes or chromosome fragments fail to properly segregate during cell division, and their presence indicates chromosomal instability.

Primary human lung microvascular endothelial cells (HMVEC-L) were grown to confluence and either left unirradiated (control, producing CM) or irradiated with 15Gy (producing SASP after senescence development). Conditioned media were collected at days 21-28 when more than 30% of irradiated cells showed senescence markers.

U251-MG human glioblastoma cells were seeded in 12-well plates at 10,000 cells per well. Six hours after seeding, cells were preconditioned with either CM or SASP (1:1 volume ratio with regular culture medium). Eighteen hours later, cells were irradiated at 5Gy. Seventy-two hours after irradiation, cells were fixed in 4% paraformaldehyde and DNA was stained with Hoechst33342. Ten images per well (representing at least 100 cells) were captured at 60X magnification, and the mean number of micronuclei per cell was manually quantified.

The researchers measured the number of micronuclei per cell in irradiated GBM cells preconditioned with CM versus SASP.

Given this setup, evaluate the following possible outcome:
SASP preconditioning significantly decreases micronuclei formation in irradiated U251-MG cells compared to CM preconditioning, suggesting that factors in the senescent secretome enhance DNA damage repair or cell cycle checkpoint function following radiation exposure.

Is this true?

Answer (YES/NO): NO